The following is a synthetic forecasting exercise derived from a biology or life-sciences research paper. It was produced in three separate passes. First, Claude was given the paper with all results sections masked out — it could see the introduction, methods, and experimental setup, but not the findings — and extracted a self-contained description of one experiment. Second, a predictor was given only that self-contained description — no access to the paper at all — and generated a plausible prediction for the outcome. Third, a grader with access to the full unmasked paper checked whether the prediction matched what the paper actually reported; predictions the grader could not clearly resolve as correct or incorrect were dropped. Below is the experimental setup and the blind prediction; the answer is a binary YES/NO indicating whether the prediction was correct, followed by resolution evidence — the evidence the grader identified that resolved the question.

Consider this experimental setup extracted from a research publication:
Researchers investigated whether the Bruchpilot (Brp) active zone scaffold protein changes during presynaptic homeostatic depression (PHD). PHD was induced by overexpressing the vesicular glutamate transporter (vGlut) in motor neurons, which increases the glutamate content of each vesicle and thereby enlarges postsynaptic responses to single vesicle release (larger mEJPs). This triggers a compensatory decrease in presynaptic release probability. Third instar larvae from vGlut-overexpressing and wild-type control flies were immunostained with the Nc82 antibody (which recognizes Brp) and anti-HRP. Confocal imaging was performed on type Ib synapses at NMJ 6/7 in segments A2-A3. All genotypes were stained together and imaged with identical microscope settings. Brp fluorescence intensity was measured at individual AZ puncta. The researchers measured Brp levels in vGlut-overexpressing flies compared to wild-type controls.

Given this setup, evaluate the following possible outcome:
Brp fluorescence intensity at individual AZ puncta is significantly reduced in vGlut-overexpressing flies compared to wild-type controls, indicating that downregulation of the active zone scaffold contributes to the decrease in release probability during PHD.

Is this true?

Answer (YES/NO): NO